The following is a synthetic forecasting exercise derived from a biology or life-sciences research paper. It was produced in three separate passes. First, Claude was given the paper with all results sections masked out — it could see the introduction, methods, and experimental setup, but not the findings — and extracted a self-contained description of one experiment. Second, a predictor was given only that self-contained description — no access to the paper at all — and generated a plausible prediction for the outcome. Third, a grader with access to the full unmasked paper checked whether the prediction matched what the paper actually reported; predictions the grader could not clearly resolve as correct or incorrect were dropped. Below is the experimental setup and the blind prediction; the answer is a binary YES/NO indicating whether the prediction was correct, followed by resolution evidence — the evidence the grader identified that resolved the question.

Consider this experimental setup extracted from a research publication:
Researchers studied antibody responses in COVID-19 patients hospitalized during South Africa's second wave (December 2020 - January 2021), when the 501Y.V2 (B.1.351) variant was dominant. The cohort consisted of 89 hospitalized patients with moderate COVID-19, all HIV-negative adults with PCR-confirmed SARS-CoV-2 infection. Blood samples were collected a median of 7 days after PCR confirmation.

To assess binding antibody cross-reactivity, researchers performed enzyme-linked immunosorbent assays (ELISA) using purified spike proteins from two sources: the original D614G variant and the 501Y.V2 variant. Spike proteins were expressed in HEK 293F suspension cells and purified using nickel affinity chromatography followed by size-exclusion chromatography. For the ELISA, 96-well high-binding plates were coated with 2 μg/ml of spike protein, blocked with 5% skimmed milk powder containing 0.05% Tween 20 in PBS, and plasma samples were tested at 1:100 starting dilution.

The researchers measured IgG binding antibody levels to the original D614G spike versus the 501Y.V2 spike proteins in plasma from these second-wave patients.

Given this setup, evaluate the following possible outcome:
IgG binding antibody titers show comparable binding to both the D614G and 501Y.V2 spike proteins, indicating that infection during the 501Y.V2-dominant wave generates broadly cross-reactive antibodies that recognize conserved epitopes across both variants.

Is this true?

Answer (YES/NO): NO